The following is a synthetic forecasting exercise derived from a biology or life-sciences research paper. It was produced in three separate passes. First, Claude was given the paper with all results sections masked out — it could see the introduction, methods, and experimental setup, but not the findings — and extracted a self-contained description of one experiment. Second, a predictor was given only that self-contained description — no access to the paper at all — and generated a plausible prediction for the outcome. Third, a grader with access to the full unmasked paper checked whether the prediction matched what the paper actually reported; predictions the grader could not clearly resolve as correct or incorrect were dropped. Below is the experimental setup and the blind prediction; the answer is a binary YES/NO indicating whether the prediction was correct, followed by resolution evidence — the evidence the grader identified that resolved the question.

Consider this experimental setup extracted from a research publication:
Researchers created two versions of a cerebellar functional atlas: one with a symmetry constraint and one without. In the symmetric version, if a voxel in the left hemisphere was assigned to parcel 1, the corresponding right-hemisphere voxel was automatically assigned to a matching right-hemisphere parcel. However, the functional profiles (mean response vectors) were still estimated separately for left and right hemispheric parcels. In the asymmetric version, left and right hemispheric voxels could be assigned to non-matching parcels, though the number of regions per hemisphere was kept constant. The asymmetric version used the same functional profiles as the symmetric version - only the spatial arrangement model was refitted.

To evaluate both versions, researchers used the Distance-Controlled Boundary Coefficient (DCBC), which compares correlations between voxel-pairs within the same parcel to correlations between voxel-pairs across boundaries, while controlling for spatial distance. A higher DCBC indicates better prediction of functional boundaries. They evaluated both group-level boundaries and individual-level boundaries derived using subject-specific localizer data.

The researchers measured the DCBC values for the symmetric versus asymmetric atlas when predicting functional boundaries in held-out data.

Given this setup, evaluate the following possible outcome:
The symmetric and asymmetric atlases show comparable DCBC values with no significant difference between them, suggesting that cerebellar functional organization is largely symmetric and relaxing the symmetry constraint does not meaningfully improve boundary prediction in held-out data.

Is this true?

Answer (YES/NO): NO